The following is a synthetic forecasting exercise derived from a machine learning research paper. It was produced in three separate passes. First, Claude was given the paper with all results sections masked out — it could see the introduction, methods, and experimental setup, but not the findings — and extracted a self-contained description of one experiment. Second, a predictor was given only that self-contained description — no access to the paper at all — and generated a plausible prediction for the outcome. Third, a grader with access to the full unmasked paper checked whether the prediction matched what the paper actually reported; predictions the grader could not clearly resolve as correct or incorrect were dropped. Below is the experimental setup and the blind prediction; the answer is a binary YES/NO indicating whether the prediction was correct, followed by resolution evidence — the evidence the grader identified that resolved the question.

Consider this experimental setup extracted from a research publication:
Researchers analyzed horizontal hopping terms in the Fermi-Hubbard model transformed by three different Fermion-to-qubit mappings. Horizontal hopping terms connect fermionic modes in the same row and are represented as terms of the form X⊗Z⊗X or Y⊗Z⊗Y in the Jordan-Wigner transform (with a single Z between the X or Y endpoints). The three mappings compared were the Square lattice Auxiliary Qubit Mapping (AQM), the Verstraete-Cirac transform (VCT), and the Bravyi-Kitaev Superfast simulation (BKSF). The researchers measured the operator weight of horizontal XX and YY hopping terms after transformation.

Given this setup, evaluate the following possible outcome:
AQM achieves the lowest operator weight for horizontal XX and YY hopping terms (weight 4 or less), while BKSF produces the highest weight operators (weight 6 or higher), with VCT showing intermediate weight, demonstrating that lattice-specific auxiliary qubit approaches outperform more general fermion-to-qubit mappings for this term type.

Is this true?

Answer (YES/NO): NO